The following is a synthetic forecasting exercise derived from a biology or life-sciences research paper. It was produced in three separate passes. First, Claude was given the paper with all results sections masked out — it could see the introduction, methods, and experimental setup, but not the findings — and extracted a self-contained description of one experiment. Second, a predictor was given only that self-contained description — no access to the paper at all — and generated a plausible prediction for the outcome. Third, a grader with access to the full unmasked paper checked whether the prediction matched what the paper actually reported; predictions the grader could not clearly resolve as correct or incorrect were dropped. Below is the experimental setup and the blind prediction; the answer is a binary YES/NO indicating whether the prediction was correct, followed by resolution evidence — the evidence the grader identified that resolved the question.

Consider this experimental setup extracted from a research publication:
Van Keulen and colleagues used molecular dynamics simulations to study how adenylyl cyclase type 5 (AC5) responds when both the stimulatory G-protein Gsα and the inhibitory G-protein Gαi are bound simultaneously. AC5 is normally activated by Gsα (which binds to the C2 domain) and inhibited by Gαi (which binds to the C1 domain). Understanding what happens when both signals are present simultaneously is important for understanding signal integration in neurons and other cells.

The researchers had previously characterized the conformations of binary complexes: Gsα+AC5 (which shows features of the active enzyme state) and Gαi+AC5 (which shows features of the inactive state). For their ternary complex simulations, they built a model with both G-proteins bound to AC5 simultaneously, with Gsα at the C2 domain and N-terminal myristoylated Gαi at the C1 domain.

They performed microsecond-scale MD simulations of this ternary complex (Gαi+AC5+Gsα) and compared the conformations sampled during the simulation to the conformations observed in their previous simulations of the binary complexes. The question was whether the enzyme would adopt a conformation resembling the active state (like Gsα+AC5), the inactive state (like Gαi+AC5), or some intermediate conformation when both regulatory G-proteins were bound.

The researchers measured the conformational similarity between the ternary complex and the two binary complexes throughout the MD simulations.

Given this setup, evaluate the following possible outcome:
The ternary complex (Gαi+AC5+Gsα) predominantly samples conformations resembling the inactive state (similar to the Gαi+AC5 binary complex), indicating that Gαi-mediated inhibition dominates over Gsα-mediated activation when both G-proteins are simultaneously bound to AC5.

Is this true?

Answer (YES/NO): YES